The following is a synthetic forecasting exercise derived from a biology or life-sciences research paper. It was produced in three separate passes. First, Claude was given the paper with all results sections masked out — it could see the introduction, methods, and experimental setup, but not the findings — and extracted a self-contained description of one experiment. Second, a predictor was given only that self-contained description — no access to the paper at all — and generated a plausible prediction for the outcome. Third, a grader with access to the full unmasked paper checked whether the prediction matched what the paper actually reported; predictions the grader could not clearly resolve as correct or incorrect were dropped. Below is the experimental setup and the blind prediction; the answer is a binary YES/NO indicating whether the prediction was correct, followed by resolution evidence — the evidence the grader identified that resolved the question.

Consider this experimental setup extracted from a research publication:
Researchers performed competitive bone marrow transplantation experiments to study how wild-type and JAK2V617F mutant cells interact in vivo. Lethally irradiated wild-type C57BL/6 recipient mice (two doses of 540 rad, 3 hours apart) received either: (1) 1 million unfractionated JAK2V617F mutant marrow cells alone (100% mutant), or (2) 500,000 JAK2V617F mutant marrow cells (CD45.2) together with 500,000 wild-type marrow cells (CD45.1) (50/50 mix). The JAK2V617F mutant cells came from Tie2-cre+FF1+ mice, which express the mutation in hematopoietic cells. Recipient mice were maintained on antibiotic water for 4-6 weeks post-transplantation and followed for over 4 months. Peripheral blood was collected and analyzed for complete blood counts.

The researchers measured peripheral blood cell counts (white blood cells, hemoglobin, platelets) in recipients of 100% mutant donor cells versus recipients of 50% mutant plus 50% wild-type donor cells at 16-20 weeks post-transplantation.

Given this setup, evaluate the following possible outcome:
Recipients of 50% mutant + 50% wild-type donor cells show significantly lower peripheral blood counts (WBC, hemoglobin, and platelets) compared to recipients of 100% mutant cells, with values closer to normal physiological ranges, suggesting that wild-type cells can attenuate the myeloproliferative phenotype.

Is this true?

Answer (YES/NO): YES